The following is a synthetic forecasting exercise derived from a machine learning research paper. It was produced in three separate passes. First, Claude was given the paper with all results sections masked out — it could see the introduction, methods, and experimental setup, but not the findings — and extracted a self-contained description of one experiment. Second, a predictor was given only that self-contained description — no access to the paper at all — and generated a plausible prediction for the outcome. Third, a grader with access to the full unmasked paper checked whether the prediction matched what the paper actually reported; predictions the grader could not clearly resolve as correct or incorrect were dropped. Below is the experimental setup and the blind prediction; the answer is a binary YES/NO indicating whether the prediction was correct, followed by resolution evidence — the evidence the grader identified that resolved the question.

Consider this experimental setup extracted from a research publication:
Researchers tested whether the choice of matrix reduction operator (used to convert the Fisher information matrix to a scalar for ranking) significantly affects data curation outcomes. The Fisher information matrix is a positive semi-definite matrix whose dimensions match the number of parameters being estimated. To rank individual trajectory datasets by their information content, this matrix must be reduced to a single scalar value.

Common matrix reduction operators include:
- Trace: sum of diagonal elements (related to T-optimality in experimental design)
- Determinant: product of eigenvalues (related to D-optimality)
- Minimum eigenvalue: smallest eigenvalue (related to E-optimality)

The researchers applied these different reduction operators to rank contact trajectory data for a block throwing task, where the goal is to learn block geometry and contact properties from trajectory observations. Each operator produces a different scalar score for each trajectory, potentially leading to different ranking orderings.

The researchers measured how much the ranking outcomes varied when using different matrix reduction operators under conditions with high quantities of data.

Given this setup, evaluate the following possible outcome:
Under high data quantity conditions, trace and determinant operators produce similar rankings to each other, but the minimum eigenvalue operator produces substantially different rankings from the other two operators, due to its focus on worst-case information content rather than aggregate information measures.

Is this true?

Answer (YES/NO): NO